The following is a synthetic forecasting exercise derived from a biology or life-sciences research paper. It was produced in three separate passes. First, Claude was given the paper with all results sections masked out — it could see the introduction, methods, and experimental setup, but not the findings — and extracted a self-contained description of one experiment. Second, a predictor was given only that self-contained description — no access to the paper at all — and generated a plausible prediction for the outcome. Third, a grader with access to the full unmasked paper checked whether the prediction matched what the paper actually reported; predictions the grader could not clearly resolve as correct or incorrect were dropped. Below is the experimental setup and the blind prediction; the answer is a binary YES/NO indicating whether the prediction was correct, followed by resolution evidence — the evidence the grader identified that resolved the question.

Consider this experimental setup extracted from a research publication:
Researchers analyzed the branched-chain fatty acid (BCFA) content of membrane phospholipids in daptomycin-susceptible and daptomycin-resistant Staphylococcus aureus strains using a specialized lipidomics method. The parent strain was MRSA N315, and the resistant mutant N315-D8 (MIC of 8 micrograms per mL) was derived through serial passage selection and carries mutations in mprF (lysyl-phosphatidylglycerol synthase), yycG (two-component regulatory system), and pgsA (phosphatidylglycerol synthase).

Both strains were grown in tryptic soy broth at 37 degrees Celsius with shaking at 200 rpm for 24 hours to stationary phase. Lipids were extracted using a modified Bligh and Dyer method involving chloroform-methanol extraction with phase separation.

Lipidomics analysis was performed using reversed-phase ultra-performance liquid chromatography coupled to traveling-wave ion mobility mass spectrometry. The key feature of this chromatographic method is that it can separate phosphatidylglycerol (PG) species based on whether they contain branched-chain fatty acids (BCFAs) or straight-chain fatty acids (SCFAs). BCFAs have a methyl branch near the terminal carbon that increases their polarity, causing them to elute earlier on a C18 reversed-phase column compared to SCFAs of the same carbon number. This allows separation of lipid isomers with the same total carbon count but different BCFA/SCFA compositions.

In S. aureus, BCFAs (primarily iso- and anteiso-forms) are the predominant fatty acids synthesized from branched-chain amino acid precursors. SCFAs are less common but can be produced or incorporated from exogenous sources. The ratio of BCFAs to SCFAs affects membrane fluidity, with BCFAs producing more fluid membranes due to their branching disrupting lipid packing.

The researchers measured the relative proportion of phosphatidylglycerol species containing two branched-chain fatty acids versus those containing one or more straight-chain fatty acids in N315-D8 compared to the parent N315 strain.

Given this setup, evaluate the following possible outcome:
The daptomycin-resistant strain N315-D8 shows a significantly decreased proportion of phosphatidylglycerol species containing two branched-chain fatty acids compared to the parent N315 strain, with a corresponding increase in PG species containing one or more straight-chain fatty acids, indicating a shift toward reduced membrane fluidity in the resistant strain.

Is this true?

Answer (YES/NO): NO